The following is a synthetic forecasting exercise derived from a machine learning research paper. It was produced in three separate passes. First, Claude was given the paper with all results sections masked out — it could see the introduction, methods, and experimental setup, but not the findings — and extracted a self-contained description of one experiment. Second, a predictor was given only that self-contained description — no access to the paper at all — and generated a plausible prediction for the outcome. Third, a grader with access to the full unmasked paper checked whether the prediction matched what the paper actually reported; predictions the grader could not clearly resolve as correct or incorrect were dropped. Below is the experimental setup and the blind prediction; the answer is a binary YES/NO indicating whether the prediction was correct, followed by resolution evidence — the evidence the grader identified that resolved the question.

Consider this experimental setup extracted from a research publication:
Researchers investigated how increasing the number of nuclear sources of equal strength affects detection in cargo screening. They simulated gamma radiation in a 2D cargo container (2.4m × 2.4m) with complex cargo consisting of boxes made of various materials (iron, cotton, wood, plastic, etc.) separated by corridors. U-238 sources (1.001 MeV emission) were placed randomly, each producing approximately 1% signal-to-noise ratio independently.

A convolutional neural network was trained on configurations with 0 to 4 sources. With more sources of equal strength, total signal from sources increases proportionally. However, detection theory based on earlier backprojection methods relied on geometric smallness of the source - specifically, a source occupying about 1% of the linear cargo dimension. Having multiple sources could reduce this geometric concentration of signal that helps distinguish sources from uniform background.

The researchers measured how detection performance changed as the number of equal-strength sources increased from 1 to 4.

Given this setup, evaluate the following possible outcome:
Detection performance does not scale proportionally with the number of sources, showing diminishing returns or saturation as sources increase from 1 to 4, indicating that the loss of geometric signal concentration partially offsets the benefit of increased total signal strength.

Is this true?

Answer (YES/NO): NO